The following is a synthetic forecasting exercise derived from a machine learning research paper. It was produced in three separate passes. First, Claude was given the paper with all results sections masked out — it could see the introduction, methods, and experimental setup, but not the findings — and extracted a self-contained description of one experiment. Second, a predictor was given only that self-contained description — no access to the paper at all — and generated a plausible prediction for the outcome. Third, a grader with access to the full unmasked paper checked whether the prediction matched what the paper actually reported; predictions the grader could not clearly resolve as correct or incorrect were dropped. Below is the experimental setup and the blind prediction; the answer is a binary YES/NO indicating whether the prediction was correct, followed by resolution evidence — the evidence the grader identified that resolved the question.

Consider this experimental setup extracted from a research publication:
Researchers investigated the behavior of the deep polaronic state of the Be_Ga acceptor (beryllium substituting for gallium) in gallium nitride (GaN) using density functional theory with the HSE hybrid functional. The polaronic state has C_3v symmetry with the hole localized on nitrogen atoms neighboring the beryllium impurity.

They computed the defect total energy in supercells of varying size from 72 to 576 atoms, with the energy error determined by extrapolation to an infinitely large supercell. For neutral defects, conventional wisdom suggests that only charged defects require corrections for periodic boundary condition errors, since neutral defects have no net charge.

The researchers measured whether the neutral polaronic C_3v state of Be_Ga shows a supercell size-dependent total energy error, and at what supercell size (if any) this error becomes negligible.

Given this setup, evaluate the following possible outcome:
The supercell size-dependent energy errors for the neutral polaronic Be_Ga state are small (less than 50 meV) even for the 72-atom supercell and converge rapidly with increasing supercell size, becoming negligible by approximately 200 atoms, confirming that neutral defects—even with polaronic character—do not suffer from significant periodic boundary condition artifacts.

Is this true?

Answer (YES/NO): NO